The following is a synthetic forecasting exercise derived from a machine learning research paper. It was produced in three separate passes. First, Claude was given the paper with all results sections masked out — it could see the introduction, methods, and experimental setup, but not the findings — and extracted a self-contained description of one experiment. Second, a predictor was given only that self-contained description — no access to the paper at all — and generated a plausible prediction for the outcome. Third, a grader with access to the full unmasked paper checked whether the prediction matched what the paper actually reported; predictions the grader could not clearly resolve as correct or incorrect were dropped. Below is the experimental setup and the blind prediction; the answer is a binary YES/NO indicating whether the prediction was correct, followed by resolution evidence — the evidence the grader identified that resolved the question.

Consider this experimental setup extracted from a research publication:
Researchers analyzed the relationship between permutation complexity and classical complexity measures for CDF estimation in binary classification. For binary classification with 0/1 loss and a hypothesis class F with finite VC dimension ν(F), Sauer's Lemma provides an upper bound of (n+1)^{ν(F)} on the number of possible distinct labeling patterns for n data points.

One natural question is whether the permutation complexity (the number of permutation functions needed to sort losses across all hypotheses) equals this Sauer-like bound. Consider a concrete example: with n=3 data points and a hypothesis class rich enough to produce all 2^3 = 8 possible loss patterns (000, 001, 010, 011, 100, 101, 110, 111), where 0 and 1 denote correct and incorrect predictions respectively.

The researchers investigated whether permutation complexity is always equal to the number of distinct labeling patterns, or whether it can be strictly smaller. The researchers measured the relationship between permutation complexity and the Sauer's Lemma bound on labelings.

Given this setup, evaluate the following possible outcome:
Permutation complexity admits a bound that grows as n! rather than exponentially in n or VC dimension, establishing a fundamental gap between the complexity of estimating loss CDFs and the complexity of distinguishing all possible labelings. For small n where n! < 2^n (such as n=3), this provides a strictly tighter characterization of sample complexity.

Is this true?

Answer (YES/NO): NO